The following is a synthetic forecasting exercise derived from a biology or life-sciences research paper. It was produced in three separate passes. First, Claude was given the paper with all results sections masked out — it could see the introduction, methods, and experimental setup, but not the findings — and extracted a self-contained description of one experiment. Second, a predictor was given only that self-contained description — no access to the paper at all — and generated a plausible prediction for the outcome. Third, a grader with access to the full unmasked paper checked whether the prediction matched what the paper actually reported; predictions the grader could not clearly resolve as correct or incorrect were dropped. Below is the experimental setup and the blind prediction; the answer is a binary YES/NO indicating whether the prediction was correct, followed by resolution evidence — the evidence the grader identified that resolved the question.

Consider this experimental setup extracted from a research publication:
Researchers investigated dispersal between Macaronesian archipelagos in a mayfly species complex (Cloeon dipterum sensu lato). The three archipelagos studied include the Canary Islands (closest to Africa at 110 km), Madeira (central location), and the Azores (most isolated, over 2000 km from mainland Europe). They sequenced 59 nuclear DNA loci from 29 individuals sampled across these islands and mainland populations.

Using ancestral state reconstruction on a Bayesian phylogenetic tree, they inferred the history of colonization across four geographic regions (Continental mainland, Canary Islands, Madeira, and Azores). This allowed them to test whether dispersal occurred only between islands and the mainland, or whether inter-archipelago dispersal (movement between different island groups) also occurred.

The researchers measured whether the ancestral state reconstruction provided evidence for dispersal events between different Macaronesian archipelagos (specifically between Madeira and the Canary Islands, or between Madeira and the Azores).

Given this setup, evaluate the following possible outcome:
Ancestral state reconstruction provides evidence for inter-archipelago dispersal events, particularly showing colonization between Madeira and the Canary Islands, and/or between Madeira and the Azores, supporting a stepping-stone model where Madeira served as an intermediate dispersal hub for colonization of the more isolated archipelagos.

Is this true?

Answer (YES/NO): NO